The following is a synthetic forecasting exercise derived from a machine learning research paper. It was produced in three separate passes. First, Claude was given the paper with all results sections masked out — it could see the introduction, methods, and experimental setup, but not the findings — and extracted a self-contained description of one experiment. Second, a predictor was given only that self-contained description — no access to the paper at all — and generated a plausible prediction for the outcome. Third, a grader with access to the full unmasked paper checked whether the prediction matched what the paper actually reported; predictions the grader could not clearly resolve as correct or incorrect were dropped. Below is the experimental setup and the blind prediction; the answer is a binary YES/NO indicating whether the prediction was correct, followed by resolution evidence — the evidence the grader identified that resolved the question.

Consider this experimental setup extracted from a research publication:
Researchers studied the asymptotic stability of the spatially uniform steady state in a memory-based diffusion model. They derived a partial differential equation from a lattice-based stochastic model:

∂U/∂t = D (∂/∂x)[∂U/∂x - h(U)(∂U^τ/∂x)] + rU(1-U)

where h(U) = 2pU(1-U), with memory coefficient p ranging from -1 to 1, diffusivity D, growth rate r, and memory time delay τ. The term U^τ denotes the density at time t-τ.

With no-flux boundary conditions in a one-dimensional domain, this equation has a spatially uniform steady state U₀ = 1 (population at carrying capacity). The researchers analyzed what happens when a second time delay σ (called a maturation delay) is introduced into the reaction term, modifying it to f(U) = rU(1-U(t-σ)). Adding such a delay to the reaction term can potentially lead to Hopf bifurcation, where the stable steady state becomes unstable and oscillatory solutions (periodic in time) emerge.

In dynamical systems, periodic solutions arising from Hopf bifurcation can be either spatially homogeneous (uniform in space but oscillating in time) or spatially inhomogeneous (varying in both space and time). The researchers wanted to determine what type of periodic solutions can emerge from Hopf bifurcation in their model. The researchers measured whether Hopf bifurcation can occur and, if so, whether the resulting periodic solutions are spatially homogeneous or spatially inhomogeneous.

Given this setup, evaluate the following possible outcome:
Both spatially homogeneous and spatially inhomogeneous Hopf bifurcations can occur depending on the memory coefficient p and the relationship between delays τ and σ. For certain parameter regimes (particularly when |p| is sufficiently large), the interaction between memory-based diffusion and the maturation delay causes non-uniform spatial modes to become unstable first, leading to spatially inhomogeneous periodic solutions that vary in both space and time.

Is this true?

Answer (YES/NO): NO